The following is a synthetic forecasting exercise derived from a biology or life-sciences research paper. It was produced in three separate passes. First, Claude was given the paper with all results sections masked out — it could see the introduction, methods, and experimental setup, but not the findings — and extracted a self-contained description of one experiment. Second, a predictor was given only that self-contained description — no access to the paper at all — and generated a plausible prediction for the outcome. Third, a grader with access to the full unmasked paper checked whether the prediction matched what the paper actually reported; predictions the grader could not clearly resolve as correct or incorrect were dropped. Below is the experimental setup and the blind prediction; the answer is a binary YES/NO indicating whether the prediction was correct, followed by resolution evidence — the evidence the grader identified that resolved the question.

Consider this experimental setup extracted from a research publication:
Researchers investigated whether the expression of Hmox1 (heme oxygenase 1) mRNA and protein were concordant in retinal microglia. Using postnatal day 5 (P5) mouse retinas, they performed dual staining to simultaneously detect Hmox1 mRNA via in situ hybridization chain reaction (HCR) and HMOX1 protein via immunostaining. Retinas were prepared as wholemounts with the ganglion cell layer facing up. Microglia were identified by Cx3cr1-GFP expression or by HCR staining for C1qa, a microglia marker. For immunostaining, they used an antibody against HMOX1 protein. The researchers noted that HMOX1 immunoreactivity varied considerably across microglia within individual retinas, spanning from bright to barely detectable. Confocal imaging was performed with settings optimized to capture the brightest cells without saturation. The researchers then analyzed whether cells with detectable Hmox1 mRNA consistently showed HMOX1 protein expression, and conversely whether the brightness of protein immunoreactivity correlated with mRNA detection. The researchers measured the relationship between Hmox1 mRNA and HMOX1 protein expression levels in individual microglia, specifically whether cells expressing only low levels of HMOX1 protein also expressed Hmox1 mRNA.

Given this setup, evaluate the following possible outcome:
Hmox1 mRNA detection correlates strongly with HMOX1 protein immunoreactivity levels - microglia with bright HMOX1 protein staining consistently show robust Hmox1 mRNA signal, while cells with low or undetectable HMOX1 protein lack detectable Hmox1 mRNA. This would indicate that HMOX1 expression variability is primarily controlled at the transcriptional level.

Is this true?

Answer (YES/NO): YES